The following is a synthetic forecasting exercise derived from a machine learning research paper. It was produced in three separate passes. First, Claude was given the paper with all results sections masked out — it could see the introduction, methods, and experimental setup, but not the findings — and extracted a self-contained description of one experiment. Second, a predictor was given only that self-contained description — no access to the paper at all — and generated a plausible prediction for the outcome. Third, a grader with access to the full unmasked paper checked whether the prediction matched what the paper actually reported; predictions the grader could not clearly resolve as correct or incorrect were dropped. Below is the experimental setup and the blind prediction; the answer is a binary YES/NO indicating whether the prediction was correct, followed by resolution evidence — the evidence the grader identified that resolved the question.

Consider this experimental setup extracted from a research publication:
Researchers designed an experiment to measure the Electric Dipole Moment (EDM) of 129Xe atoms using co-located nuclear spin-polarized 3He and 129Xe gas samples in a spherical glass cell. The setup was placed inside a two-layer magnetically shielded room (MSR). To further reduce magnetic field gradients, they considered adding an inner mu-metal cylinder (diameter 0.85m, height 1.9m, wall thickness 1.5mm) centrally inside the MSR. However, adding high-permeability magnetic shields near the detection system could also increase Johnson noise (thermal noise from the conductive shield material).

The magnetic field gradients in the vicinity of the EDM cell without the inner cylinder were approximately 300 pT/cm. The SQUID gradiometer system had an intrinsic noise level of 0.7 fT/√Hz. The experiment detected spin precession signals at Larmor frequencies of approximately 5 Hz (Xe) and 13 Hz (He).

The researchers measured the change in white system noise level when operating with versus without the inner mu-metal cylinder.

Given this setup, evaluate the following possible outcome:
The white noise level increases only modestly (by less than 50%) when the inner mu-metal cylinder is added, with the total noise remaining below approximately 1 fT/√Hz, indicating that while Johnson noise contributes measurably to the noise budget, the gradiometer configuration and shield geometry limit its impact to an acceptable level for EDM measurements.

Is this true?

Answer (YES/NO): NO